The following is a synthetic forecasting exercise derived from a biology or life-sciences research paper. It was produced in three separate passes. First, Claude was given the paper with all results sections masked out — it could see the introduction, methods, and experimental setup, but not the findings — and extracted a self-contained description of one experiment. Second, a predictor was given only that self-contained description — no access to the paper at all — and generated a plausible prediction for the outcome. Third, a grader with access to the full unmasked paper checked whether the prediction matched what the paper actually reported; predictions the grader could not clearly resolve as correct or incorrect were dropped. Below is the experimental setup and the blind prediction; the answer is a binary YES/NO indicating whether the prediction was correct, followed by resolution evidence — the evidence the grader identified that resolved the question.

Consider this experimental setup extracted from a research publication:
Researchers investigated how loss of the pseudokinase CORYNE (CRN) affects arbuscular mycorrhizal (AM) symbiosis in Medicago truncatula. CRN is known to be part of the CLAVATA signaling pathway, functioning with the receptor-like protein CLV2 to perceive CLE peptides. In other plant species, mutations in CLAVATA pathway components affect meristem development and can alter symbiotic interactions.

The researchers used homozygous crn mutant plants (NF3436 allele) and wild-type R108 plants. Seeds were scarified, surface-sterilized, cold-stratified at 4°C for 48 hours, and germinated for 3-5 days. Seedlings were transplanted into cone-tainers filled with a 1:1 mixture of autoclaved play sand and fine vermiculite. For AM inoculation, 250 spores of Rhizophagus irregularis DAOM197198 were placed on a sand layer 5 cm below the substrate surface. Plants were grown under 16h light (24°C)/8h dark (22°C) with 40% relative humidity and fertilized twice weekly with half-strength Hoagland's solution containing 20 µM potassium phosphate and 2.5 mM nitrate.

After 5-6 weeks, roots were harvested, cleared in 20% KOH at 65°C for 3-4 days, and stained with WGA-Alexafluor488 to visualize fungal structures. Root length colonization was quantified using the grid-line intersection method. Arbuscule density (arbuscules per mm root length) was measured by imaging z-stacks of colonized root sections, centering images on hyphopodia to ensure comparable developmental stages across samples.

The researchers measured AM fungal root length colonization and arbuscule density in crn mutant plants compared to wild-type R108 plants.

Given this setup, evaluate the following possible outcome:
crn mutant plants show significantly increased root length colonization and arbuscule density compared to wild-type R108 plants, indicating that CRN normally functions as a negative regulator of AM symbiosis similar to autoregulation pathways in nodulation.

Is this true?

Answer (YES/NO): YES